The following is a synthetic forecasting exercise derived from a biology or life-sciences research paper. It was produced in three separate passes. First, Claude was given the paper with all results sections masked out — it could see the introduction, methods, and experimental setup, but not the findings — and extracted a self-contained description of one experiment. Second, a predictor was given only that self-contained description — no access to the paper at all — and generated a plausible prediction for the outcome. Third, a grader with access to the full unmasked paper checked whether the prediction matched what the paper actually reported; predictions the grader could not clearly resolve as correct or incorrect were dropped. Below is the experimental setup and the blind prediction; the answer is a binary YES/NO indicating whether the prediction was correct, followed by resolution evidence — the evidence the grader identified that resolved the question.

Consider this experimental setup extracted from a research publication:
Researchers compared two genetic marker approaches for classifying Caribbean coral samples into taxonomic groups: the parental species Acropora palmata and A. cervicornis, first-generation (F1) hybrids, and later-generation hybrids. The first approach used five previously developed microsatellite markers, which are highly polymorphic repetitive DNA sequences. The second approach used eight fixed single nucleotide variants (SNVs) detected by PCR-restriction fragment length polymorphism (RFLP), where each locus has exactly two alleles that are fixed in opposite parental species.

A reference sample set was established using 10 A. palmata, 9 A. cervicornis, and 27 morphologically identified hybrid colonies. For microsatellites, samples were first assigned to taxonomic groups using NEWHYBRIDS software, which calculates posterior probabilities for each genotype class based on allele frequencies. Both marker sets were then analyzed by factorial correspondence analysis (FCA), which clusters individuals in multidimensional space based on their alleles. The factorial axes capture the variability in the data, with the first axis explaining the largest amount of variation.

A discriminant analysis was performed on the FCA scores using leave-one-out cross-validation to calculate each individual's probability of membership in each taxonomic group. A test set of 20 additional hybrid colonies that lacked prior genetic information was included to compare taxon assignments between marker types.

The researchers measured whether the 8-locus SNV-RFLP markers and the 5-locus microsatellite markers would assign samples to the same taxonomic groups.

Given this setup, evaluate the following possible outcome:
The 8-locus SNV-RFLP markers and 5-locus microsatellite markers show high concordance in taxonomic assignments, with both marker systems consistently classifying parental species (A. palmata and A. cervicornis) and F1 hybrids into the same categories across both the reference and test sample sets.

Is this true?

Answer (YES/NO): NO